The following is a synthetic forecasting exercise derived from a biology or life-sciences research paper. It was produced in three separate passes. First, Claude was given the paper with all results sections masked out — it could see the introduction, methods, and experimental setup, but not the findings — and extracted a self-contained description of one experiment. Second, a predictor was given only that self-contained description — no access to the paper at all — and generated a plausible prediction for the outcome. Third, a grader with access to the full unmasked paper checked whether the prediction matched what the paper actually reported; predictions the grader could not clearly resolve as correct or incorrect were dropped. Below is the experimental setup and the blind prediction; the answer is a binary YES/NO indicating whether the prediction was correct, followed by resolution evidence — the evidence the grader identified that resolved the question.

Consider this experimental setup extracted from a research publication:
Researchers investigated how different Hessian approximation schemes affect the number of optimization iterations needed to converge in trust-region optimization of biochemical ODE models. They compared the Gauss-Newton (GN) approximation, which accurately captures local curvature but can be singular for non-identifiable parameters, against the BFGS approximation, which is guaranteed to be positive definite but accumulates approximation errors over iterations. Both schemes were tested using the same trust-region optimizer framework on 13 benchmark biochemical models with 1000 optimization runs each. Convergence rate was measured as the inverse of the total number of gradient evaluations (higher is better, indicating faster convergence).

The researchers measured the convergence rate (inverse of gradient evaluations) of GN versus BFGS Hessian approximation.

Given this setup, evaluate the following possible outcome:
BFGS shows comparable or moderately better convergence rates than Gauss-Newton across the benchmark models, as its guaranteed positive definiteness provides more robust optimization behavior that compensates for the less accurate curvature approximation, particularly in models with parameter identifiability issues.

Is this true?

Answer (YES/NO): NO